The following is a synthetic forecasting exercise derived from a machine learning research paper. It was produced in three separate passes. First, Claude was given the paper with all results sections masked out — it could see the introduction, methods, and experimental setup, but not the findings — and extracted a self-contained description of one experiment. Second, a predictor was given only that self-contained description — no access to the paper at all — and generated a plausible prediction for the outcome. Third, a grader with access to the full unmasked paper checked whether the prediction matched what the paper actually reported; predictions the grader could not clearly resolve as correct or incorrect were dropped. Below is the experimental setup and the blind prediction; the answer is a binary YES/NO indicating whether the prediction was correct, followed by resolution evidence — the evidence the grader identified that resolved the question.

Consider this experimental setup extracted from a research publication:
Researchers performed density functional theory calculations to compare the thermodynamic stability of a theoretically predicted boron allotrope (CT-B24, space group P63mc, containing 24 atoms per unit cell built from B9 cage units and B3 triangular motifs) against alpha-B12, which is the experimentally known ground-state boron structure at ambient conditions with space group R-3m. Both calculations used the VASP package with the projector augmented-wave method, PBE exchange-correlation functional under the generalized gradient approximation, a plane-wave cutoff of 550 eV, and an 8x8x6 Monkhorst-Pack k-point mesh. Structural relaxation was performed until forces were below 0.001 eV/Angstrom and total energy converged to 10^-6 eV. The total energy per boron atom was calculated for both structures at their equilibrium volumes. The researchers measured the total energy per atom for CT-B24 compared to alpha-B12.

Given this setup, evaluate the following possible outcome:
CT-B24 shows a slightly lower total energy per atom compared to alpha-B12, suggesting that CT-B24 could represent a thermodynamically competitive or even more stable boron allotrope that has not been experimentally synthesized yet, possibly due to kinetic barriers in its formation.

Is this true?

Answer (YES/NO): NO